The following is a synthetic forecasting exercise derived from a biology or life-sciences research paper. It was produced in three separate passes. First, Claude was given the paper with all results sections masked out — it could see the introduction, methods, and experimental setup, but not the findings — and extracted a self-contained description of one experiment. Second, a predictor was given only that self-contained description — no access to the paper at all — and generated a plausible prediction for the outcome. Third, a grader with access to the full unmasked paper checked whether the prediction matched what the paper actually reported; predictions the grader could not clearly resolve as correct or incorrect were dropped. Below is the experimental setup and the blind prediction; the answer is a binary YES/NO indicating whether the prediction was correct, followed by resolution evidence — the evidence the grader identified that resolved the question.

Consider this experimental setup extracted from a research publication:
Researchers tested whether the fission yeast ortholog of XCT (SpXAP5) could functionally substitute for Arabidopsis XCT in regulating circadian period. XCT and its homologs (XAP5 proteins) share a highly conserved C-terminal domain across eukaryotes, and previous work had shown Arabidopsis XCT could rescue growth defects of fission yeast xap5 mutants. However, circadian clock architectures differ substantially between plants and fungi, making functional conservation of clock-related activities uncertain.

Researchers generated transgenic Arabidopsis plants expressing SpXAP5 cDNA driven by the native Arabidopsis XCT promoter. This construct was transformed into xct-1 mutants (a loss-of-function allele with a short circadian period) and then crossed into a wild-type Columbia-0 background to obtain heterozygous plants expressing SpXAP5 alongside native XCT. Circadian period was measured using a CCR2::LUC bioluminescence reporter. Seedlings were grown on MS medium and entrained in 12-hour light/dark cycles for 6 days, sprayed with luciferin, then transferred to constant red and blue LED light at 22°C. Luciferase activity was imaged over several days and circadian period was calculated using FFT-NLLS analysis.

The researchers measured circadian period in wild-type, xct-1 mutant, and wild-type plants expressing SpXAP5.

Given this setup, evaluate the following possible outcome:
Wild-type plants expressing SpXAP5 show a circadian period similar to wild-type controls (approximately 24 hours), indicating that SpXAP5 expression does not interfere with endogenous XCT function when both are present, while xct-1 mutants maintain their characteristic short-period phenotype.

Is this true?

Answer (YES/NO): NO